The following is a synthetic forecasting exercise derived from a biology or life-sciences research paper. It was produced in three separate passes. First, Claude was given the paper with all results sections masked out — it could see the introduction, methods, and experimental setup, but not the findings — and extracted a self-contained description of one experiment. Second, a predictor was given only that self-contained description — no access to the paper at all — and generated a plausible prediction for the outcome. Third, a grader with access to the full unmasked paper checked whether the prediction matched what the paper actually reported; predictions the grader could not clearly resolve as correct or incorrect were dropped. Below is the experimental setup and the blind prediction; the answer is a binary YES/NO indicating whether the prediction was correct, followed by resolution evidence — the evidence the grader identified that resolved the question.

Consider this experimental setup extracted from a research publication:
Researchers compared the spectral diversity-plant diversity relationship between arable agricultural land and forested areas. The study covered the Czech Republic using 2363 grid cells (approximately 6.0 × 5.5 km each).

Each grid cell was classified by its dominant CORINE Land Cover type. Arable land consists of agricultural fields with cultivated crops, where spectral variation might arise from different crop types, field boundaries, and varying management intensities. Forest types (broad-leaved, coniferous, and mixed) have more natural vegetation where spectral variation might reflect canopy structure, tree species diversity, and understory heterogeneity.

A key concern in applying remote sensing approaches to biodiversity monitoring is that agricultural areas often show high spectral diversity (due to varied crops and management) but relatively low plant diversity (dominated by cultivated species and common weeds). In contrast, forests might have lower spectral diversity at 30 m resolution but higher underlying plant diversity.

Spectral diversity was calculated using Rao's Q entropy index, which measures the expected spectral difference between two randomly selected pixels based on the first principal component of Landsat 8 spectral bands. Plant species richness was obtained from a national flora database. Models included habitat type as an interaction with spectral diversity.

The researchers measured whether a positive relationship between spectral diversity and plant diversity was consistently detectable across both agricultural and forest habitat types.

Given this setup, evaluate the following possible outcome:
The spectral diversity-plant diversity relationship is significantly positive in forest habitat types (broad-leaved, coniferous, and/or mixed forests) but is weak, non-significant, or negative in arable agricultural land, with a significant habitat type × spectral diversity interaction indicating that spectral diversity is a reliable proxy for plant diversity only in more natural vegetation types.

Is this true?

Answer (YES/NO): NO